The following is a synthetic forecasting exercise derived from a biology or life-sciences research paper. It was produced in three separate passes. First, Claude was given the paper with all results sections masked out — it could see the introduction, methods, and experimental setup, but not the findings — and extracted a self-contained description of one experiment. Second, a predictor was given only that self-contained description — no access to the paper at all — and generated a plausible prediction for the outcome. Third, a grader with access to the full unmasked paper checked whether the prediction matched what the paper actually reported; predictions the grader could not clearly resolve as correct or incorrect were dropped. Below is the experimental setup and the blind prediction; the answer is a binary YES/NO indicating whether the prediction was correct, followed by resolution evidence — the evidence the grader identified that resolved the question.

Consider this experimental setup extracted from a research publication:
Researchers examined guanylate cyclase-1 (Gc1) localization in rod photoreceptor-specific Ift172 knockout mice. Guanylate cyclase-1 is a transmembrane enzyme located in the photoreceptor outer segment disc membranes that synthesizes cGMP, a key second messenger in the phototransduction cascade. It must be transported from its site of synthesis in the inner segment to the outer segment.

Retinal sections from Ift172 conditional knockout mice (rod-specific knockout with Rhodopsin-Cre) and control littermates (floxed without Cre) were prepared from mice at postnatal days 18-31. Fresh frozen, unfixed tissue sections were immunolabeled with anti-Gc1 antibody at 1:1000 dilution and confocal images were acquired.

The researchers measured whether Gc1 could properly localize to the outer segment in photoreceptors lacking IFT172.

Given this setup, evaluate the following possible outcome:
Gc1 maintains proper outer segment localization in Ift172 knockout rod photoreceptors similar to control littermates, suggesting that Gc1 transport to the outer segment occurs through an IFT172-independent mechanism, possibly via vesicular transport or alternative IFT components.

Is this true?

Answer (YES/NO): YES